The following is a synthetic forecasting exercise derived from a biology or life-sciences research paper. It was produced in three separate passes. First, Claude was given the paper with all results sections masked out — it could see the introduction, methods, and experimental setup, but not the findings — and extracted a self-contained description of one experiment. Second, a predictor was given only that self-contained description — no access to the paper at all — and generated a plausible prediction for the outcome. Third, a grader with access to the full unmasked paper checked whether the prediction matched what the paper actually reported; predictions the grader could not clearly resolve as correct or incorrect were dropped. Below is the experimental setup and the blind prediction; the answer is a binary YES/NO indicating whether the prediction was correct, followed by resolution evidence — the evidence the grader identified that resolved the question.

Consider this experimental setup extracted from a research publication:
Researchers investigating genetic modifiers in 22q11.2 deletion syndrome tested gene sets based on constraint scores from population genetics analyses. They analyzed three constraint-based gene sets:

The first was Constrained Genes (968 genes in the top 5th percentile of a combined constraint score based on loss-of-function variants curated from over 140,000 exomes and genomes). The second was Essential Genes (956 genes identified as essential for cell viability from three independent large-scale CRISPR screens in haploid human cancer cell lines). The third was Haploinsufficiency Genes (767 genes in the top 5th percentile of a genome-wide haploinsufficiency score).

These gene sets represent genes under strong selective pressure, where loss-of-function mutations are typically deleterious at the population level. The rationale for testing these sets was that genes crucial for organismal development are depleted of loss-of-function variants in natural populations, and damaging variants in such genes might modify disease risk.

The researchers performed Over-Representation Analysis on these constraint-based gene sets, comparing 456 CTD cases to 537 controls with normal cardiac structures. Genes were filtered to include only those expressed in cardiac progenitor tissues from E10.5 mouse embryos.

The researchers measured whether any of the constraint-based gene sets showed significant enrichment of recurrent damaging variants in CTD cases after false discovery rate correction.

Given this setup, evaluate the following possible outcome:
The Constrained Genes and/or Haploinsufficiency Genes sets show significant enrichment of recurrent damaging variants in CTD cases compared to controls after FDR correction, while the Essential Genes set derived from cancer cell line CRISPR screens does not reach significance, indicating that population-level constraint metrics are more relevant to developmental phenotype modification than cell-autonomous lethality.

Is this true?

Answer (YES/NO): NO